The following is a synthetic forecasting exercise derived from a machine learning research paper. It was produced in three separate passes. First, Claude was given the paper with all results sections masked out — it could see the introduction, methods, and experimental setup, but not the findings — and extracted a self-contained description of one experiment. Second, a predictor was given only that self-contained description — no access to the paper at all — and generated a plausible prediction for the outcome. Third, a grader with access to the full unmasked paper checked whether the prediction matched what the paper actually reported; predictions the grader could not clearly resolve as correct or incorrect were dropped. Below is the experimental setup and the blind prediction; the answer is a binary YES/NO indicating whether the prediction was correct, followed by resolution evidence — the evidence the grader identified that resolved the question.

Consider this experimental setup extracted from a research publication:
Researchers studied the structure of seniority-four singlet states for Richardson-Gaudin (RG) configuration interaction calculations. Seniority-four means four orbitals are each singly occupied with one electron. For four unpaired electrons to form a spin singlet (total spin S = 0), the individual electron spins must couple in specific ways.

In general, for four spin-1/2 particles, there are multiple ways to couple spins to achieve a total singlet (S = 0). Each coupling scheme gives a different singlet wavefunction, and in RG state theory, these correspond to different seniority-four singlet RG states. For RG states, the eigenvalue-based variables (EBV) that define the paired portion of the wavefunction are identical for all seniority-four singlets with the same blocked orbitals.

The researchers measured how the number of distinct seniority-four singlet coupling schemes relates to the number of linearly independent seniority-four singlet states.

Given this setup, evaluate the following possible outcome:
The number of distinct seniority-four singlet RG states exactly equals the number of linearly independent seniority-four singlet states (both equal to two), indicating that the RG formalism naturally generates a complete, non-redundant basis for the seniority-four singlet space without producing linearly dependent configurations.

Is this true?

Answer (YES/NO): NO